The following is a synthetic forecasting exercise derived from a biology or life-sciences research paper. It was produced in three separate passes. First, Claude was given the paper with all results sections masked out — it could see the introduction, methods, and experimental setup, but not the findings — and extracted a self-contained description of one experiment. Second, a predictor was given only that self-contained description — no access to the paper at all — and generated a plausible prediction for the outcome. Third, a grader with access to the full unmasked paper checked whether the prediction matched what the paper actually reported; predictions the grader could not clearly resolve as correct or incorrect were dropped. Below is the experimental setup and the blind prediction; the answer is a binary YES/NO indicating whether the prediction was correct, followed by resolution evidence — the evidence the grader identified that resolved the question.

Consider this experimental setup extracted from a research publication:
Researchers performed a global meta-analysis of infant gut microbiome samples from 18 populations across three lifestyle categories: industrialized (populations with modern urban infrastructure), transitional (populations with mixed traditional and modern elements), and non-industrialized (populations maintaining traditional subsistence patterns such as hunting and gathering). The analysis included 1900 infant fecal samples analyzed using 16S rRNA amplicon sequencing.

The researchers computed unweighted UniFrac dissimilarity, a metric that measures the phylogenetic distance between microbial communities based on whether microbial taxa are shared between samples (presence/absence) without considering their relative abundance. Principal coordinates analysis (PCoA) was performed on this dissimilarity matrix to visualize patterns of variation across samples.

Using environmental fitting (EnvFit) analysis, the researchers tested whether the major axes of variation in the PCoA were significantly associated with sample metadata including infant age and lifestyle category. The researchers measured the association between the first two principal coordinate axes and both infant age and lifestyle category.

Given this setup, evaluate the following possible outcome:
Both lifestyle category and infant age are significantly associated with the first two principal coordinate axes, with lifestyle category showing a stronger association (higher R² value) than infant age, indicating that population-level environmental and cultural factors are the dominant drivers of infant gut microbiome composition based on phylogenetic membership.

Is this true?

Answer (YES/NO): YES